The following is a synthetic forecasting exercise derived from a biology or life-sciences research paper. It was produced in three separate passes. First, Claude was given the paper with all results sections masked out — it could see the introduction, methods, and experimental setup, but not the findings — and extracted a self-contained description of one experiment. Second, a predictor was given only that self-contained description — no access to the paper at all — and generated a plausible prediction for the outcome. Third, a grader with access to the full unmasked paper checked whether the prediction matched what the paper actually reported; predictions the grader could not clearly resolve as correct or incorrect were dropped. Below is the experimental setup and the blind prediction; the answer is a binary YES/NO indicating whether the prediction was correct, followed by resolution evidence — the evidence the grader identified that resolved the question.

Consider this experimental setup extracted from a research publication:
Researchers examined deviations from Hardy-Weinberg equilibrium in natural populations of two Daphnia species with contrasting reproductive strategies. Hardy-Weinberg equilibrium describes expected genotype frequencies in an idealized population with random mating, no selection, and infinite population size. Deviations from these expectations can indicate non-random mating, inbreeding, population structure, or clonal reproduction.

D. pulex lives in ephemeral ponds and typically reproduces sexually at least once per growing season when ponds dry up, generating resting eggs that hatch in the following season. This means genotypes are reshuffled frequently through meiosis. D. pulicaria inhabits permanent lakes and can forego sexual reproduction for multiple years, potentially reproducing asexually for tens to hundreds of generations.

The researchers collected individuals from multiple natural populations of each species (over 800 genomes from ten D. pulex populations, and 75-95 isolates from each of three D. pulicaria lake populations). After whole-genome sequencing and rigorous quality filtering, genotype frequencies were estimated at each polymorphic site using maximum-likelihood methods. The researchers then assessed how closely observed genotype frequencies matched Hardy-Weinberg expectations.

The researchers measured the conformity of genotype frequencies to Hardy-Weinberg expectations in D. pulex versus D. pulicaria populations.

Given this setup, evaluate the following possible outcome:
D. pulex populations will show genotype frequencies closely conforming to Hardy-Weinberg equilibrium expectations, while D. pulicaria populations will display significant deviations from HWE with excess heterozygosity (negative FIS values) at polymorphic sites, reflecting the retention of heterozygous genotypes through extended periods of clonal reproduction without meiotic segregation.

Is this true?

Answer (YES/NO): YES